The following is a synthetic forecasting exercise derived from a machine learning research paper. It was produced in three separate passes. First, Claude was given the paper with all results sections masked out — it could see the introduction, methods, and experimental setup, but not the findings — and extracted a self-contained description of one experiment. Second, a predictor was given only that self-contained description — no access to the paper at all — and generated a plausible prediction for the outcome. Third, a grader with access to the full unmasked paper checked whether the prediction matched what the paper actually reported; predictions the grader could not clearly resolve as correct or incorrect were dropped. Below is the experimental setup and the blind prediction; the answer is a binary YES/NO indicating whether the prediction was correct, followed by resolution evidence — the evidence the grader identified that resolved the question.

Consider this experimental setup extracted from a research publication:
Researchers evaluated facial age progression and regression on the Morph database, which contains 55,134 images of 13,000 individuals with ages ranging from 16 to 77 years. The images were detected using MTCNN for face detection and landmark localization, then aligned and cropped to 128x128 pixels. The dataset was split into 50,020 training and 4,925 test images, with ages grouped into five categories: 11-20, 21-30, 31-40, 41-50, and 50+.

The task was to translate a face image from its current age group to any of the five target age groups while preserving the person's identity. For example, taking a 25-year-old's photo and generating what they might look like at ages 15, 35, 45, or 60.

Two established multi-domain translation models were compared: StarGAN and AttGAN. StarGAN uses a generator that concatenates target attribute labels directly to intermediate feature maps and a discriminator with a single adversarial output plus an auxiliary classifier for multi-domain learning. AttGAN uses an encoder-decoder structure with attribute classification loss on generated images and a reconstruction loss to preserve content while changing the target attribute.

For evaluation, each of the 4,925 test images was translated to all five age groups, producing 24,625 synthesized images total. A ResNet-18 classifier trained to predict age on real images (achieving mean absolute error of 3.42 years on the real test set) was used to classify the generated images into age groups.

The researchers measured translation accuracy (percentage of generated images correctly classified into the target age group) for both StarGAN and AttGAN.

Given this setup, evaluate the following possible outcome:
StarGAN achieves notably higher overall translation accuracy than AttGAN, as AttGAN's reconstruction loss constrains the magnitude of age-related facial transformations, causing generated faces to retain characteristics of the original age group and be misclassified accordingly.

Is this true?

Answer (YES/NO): YES